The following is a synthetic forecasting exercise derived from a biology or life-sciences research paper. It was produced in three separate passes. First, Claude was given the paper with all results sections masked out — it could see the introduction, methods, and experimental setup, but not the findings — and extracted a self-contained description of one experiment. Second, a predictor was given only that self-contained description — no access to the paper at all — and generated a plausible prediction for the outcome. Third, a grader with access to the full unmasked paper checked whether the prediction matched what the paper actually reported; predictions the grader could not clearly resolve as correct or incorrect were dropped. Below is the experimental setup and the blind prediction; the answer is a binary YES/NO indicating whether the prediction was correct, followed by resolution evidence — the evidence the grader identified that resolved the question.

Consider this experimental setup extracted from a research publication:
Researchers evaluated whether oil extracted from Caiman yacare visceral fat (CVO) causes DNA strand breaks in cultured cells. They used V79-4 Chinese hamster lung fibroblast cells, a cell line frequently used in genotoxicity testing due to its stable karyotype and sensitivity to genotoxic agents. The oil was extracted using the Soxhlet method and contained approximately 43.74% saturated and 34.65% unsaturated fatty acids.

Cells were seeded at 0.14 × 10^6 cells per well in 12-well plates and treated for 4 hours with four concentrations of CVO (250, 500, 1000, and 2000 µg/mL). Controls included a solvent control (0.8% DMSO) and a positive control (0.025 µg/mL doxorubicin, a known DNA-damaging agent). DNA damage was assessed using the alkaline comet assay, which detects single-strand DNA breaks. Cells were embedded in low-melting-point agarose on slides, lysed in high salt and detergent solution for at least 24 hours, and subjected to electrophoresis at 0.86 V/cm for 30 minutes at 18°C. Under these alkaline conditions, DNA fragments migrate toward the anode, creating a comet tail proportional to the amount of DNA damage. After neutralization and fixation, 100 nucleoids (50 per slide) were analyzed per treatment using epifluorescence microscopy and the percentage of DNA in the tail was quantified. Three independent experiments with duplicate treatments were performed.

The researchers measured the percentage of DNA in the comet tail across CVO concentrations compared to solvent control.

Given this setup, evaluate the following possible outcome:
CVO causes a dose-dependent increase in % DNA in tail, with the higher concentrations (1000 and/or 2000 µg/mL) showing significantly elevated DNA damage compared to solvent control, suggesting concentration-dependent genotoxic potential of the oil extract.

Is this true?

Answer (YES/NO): NO